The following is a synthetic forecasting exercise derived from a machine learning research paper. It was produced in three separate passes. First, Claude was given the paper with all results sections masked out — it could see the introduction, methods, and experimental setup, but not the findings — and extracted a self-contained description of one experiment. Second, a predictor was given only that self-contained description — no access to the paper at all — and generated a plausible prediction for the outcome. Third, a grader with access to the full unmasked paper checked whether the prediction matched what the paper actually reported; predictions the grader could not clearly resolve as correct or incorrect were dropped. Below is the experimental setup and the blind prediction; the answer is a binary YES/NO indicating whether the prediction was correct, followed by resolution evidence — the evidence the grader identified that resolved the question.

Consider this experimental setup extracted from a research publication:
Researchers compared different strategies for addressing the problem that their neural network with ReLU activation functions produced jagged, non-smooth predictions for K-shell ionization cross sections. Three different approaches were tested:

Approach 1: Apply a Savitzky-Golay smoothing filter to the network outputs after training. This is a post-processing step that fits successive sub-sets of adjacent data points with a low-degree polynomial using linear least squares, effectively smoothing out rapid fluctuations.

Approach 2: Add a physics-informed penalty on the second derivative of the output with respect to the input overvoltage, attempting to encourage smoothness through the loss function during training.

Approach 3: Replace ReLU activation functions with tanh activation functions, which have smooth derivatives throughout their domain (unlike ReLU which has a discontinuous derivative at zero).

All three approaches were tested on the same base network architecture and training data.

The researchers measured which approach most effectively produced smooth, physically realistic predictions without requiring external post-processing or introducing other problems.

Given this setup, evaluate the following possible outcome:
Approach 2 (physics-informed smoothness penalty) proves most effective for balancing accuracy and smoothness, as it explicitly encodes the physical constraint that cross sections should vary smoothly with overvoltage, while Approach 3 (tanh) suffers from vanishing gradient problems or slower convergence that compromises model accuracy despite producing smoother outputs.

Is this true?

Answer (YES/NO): NO